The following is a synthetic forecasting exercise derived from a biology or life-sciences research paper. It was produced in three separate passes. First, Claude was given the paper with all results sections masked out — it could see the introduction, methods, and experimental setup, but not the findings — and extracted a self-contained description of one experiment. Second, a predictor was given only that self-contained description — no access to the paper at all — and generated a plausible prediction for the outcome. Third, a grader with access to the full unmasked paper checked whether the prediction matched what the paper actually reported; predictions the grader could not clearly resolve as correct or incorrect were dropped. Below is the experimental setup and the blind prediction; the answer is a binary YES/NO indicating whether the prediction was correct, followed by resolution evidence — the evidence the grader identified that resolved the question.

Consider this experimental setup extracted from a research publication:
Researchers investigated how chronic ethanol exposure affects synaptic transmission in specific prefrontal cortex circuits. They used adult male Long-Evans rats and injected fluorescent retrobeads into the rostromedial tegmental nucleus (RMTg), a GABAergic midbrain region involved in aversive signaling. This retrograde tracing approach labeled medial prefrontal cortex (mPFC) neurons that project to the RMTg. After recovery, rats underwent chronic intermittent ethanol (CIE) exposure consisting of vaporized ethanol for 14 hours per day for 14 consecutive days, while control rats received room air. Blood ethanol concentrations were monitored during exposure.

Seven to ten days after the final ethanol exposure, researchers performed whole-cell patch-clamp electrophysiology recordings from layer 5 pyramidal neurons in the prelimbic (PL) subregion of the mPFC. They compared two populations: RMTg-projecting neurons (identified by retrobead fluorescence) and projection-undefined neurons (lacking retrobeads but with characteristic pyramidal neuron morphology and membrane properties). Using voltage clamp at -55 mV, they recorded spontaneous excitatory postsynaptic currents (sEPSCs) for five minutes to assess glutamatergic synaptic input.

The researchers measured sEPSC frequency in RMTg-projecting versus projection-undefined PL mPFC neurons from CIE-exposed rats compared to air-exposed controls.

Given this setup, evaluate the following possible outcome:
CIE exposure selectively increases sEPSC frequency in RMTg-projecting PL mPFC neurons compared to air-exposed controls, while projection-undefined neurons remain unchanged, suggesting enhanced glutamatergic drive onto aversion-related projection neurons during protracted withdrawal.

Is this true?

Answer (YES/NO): YES